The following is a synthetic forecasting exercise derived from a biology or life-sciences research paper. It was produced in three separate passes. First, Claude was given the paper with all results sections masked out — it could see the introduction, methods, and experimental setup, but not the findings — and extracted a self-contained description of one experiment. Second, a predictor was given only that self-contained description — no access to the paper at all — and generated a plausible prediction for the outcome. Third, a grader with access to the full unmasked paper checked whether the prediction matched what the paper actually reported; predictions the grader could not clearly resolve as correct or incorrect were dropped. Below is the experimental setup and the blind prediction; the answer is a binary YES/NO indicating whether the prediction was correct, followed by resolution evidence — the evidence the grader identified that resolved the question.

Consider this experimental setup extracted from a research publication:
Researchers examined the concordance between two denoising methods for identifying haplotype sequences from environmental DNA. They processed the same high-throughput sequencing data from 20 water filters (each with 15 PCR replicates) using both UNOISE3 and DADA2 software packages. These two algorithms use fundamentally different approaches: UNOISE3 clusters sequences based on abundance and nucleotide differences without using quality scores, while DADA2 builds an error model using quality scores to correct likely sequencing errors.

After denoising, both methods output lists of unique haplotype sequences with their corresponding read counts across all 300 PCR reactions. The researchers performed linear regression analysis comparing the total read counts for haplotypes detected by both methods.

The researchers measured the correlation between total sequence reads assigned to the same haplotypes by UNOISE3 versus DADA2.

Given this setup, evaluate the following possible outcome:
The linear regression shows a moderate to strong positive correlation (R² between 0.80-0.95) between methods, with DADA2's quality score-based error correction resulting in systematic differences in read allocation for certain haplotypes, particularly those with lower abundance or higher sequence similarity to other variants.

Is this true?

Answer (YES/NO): YES